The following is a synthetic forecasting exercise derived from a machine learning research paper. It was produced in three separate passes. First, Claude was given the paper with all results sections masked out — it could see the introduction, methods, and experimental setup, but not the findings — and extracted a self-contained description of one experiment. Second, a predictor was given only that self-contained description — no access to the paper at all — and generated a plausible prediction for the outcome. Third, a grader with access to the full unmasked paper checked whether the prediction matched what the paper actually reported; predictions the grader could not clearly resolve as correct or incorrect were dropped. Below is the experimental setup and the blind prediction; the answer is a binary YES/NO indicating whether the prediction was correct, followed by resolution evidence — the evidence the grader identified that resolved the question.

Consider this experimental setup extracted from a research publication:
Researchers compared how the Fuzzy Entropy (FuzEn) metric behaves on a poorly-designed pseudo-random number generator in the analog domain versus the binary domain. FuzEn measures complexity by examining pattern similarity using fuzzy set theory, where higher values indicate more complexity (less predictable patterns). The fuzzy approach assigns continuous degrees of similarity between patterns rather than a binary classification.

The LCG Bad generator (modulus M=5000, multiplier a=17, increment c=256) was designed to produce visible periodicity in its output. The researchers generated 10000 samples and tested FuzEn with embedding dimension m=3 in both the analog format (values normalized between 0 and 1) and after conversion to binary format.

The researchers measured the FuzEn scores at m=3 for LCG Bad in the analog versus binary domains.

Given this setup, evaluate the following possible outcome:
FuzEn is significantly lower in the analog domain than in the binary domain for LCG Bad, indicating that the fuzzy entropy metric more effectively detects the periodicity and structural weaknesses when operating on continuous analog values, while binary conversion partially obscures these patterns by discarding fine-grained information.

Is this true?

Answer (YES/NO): YES